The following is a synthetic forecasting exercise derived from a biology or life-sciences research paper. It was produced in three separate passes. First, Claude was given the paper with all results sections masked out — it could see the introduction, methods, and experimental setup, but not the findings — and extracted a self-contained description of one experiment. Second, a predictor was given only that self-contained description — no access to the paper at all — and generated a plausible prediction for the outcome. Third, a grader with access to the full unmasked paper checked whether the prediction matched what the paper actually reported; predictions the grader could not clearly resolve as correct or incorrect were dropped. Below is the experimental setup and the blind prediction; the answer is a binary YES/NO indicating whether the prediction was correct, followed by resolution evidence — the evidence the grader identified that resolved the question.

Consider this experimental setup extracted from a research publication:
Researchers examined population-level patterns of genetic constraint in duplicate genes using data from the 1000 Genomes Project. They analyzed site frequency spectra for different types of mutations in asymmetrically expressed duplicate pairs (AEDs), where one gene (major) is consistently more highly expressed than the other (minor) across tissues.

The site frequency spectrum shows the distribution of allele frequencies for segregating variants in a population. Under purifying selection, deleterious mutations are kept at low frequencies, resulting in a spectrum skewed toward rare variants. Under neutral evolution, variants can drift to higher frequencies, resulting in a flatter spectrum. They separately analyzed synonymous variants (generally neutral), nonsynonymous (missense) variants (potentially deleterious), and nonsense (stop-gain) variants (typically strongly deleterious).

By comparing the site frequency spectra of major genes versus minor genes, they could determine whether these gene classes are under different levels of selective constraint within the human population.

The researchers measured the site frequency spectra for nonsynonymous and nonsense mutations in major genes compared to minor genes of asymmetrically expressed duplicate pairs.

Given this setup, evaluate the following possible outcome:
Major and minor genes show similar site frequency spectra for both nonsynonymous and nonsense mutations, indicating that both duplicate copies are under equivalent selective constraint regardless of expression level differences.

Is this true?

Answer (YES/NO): NO